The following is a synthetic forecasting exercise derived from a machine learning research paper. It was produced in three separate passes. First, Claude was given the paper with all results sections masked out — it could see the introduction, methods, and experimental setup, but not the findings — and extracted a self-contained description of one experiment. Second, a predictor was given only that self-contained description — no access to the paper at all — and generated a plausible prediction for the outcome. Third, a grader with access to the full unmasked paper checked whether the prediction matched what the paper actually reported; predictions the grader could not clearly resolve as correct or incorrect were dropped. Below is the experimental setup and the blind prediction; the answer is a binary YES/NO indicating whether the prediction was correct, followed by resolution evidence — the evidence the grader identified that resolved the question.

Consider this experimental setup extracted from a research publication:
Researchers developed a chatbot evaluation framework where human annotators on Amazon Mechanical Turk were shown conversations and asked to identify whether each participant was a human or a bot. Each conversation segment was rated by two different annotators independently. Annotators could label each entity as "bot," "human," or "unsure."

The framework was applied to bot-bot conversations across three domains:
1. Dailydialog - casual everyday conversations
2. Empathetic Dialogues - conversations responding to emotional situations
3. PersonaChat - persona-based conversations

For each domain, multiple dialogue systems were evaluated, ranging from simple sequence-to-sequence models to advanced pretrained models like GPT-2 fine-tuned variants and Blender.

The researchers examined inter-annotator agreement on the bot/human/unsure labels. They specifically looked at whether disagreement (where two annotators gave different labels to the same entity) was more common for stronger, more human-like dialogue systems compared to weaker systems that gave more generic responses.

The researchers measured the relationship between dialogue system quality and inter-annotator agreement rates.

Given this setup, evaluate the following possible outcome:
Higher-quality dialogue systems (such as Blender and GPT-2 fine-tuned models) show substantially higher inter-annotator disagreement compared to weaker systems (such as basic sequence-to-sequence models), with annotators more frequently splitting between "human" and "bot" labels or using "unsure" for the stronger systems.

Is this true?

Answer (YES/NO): NO